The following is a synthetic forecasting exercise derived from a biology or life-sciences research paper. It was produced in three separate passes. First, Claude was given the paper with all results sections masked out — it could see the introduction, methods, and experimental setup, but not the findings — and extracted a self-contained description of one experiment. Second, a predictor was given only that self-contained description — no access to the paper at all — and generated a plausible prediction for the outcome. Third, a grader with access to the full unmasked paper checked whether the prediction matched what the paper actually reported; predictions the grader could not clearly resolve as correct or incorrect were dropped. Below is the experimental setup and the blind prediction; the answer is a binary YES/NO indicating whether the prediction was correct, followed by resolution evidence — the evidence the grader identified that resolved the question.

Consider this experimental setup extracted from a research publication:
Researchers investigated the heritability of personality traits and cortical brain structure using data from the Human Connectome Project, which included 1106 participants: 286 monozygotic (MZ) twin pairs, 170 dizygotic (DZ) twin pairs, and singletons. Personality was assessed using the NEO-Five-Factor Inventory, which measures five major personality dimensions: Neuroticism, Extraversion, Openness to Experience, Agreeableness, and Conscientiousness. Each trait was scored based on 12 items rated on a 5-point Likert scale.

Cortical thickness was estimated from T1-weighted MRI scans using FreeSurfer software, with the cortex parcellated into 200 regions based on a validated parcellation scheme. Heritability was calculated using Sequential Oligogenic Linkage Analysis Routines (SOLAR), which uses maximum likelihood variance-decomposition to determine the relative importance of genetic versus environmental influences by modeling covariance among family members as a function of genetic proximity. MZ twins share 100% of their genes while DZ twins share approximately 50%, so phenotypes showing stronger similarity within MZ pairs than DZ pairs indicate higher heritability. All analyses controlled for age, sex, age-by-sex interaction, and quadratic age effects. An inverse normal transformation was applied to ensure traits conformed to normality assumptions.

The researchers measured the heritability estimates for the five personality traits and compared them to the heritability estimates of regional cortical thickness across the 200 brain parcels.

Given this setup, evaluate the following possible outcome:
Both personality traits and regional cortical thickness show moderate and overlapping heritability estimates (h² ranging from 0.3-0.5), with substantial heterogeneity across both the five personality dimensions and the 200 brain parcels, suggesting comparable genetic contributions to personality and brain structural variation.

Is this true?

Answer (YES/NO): NO